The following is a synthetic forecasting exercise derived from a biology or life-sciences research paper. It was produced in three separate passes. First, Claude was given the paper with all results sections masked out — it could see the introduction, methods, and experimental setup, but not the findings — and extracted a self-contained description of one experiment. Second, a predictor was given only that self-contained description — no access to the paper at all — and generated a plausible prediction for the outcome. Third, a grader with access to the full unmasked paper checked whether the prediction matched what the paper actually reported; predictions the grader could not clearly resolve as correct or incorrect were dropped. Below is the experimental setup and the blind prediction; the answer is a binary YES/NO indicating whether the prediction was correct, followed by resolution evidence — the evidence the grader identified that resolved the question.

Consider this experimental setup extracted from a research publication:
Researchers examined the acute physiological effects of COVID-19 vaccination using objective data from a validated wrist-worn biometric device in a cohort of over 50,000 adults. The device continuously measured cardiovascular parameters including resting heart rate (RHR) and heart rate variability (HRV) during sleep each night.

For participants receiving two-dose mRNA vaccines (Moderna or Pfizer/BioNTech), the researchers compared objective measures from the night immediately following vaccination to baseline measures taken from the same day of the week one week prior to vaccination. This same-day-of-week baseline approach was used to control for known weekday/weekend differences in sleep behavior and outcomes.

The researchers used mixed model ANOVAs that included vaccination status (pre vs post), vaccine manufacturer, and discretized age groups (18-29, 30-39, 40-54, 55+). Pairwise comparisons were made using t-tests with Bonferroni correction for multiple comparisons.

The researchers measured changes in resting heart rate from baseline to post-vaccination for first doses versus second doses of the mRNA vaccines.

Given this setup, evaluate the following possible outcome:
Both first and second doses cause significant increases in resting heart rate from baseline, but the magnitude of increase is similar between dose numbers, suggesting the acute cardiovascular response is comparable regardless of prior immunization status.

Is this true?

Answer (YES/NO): NO